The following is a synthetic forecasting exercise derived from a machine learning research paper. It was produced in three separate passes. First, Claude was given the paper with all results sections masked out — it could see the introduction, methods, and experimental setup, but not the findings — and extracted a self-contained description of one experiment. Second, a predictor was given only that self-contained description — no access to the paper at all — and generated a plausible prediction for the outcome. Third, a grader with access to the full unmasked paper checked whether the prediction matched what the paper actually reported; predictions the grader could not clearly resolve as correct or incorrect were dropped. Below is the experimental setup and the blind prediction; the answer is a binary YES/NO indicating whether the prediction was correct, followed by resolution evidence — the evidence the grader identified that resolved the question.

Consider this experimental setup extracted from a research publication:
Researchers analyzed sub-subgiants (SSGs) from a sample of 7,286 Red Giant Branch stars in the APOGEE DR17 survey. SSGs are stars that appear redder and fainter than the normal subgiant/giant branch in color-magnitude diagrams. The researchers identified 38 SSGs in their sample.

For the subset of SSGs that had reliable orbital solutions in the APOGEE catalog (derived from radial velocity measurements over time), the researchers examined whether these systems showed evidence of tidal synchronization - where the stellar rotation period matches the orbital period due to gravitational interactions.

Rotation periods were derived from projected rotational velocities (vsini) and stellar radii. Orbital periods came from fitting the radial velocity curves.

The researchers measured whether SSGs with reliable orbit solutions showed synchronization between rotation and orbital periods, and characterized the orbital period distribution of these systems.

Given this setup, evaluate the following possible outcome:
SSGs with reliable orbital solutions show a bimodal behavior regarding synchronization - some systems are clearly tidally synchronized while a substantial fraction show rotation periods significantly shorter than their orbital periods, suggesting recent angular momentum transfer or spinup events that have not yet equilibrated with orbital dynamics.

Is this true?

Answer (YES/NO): NO